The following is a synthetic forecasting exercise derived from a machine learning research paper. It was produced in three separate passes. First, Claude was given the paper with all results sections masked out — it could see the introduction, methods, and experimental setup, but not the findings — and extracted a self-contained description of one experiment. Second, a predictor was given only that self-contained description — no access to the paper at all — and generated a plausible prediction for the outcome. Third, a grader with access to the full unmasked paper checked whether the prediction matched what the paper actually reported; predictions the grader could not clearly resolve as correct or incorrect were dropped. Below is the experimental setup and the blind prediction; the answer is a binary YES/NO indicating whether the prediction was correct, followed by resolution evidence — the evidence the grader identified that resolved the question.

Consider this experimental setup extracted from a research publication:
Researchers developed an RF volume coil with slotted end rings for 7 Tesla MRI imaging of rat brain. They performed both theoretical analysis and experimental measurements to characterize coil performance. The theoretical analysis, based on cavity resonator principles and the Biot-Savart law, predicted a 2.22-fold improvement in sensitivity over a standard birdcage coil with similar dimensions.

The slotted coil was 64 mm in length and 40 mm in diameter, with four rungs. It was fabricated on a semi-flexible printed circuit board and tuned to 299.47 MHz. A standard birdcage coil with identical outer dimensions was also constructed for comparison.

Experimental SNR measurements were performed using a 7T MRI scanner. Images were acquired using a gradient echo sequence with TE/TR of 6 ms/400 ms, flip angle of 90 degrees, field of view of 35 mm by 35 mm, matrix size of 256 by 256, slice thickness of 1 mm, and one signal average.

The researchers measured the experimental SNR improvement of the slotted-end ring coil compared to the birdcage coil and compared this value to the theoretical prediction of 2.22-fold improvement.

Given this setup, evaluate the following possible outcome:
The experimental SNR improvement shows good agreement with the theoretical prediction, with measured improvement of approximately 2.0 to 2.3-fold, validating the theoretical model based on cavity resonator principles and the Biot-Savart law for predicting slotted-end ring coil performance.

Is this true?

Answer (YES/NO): NO